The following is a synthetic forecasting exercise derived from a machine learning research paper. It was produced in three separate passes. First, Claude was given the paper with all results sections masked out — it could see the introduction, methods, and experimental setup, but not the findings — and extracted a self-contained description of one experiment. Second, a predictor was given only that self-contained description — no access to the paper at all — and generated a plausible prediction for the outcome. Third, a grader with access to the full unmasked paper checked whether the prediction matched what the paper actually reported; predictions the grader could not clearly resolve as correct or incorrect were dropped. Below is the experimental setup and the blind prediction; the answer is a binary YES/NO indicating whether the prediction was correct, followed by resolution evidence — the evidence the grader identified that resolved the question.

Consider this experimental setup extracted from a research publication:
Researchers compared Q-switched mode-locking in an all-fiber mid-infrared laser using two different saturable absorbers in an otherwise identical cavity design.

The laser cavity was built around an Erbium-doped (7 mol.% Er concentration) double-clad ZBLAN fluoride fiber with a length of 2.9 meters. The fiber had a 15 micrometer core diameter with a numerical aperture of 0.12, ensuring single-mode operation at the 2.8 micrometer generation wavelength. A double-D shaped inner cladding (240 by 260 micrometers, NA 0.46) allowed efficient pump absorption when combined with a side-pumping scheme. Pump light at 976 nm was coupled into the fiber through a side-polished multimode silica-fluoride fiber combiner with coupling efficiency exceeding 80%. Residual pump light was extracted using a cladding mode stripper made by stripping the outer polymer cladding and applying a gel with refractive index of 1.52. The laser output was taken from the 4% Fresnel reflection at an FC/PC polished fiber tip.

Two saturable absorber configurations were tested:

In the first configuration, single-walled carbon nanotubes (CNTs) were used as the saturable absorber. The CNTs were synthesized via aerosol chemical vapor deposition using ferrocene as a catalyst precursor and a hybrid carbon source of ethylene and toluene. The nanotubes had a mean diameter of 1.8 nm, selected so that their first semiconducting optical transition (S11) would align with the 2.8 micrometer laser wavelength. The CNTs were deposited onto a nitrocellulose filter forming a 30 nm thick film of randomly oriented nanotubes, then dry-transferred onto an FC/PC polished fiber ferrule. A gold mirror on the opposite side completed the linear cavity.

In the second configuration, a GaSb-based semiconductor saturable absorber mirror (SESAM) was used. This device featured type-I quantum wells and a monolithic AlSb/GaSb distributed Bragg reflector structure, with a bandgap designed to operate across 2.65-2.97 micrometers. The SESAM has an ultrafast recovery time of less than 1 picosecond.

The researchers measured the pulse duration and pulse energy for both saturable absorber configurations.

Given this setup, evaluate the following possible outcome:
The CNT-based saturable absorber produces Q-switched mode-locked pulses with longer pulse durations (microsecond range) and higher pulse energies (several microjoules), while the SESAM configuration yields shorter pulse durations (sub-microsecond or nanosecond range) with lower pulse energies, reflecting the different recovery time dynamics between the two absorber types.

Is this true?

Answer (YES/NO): NO